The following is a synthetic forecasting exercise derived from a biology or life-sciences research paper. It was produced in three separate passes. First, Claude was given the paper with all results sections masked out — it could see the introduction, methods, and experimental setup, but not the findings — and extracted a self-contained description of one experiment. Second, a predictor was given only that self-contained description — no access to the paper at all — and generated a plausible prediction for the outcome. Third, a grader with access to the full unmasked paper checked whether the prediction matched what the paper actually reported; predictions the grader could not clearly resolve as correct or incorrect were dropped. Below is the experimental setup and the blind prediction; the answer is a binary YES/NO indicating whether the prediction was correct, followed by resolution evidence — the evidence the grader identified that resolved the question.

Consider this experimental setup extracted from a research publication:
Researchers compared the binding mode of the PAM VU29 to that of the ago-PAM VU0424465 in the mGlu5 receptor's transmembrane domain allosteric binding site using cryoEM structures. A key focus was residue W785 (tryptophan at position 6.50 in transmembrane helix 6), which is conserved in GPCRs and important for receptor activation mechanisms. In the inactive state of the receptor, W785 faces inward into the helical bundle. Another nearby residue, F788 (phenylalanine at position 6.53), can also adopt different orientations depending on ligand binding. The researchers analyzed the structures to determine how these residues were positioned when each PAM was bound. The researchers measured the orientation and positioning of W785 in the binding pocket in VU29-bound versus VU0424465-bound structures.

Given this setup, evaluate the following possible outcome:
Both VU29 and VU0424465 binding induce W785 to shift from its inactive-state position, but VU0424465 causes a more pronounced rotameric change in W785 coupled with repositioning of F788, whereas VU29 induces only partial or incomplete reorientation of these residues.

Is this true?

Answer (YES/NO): NO